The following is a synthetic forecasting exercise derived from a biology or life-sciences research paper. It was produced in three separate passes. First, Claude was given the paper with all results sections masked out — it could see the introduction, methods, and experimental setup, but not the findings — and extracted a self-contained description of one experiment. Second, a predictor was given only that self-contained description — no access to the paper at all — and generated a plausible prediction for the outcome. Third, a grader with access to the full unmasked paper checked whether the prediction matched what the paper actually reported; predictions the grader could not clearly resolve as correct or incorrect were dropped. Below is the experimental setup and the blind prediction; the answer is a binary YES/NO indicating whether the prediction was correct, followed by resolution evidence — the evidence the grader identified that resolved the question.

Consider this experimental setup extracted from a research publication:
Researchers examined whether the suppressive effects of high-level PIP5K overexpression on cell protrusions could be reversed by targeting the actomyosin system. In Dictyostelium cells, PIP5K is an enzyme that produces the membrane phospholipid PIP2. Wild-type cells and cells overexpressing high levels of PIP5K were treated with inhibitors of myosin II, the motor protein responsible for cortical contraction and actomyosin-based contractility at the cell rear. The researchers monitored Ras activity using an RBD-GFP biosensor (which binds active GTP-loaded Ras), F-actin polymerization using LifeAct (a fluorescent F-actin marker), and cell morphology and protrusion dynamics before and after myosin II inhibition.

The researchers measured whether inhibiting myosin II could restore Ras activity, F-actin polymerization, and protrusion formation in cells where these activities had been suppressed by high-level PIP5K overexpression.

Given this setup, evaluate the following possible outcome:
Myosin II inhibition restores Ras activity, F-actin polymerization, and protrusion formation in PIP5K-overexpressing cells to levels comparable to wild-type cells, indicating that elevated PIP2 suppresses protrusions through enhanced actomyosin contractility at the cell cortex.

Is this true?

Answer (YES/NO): NO